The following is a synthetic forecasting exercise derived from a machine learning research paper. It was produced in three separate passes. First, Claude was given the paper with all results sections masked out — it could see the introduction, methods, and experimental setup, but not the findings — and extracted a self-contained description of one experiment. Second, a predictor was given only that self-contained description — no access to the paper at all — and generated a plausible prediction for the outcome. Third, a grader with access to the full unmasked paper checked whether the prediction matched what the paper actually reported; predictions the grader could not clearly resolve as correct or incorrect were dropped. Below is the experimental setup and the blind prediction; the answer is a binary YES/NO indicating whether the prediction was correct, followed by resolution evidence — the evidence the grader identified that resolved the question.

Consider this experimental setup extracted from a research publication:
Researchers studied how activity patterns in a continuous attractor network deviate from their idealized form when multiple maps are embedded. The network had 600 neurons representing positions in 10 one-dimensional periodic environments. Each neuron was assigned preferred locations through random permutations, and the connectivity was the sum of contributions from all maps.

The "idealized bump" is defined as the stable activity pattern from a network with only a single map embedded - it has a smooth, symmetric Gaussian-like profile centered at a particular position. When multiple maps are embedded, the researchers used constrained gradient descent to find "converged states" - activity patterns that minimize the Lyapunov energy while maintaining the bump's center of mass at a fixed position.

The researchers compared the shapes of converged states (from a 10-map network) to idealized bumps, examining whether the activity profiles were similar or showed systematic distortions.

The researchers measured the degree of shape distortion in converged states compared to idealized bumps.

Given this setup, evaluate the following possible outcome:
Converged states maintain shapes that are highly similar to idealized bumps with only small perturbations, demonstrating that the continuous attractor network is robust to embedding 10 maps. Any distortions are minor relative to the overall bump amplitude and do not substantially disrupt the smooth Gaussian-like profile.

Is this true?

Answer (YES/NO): NO